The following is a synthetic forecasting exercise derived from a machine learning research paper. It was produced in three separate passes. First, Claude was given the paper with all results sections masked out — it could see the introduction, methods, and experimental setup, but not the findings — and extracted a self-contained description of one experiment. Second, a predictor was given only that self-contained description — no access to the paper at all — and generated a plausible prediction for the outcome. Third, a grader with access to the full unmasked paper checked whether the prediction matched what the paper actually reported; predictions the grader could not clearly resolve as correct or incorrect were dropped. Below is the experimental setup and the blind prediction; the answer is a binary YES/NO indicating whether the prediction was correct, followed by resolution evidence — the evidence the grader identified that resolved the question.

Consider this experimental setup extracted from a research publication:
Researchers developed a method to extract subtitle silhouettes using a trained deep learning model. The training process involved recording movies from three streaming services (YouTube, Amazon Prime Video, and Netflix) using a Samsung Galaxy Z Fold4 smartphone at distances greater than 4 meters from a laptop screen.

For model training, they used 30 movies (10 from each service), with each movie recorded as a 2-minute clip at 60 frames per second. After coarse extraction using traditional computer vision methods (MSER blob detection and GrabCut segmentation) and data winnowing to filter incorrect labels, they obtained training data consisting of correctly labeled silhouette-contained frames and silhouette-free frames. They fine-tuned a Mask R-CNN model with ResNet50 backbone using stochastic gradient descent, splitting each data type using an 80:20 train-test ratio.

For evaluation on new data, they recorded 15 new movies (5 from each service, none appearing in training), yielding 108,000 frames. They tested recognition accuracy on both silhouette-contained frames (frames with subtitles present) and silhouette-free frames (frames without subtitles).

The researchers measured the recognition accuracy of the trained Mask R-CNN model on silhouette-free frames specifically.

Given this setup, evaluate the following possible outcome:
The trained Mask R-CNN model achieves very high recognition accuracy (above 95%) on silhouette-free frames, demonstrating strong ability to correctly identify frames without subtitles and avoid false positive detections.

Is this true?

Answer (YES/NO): YES